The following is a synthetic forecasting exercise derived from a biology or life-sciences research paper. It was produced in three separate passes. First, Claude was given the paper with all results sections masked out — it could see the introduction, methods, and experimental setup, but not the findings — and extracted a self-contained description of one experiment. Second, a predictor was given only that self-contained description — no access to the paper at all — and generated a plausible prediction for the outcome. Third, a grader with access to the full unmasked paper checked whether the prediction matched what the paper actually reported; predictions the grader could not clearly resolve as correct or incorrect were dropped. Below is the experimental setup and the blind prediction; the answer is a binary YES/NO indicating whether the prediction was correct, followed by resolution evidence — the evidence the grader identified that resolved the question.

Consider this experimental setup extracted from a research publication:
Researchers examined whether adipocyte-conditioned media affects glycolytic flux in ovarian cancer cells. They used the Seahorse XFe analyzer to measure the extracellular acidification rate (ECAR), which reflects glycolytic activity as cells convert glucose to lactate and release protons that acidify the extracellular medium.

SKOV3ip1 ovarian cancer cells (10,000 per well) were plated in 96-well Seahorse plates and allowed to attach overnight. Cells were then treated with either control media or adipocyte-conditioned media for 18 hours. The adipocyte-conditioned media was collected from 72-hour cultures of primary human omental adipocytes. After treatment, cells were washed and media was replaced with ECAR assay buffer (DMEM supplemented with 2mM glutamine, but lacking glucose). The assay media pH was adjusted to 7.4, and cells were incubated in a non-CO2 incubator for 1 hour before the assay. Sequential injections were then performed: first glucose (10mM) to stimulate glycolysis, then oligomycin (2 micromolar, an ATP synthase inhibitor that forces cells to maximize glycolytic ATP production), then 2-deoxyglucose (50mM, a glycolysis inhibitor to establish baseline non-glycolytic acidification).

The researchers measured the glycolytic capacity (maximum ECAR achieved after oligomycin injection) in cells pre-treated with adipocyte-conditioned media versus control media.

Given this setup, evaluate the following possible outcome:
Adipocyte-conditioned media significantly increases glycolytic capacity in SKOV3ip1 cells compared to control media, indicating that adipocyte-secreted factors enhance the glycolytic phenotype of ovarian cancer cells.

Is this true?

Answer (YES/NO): YES